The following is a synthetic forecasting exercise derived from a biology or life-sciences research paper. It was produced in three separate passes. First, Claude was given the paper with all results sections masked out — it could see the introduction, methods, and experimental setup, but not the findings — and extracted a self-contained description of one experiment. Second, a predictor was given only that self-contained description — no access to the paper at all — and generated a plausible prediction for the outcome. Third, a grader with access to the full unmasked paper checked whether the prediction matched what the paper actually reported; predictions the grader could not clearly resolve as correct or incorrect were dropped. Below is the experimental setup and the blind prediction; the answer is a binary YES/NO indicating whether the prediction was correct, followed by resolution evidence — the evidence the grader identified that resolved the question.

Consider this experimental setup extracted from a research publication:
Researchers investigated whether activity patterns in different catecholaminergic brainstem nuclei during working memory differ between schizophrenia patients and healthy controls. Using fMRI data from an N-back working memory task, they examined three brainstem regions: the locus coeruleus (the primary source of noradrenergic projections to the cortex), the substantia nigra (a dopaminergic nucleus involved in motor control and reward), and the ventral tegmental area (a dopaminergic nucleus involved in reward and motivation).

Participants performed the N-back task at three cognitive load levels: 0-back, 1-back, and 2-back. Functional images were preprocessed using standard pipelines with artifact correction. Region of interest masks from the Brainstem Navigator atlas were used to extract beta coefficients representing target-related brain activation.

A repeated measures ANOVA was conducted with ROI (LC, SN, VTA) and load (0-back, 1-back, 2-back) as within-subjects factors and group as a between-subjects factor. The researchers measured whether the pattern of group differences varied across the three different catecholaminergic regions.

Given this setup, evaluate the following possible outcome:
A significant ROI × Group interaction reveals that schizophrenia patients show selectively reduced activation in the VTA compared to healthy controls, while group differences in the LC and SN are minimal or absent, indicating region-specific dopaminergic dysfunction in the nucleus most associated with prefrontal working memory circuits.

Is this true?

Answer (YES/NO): NO